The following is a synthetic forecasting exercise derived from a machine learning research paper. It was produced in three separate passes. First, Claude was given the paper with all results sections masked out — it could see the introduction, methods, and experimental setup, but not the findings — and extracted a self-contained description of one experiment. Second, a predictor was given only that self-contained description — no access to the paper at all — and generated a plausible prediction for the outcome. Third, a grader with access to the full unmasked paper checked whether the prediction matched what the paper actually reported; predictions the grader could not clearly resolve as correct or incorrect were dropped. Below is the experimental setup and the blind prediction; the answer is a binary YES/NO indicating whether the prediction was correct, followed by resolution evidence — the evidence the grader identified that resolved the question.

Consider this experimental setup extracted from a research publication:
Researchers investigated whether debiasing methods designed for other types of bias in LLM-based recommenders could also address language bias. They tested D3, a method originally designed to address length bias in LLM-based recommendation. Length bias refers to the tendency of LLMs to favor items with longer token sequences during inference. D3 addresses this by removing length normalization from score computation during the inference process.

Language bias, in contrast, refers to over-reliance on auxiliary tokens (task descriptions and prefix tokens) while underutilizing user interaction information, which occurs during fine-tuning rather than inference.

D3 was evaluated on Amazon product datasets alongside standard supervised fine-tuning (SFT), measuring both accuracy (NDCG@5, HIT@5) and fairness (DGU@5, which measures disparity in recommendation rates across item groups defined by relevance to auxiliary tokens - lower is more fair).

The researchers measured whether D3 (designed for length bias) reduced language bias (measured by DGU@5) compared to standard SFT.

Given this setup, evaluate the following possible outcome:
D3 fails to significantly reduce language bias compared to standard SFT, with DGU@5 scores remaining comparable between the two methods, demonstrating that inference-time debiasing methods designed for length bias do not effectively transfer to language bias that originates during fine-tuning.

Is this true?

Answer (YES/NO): NO